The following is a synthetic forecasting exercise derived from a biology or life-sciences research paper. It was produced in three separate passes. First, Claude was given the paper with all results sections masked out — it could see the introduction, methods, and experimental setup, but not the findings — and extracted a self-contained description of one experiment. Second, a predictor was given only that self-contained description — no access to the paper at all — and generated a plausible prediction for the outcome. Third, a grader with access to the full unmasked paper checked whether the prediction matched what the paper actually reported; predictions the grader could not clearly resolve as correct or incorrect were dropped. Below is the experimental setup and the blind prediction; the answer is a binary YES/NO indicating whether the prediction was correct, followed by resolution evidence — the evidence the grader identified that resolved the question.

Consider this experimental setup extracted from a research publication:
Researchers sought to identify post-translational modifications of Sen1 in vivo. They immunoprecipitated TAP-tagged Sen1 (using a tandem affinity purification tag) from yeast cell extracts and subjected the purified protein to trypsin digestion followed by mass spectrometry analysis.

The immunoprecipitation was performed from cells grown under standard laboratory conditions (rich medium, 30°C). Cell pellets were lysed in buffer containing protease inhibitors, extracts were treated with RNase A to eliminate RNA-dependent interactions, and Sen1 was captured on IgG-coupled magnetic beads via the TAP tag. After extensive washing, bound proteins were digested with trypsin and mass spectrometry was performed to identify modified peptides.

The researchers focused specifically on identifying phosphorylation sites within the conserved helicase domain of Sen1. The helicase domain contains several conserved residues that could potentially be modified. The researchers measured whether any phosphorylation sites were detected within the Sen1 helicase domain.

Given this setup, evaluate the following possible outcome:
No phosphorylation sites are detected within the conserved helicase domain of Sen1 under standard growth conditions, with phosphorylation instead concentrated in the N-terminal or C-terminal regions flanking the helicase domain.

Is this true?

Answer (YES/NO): NO